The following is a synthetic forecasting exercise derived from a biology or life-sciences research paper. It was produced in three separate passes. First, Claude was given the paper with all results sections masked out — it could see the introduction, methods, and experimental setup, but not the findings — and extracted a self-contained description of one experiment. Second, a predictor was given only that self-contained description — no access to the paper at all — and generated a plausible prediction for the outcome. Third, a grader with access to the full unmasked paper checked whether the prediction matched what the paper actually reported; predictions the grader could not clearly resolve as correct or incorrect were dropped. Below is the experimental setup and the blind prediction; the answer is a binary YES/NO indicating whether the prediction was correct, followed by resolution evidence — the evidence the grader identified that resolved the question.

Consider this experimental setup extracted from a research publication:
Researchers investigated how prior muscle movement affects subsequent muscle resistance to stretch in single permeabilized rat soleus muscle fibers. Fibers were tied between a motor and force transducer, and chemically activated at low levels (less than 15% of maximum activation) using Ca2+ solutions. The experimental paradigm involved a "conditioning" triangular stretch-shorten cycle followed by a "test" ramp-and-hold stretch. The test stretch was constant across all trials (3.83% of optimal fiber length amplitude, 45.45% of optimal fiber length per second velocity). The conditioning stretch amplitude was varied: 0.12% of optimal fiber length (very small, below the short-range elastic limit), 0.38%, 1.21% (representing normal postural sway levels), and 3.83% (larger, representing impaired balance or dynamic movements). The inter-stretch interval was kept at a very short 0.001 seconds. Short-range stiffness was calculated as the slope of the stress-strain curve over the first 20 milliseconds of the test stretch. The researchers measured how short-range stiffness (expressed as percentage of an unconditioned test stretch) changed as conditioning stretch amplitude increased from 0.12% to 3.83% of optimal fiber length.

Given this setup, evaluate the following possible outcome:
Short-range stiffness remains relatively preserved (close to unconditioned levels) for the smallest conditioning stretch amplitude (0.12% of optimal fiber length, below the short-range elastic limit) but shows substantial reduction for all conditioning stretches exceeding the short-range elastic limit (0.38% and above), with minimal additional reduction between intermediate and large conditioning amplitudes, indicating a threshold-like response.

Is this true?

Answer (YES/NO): NO